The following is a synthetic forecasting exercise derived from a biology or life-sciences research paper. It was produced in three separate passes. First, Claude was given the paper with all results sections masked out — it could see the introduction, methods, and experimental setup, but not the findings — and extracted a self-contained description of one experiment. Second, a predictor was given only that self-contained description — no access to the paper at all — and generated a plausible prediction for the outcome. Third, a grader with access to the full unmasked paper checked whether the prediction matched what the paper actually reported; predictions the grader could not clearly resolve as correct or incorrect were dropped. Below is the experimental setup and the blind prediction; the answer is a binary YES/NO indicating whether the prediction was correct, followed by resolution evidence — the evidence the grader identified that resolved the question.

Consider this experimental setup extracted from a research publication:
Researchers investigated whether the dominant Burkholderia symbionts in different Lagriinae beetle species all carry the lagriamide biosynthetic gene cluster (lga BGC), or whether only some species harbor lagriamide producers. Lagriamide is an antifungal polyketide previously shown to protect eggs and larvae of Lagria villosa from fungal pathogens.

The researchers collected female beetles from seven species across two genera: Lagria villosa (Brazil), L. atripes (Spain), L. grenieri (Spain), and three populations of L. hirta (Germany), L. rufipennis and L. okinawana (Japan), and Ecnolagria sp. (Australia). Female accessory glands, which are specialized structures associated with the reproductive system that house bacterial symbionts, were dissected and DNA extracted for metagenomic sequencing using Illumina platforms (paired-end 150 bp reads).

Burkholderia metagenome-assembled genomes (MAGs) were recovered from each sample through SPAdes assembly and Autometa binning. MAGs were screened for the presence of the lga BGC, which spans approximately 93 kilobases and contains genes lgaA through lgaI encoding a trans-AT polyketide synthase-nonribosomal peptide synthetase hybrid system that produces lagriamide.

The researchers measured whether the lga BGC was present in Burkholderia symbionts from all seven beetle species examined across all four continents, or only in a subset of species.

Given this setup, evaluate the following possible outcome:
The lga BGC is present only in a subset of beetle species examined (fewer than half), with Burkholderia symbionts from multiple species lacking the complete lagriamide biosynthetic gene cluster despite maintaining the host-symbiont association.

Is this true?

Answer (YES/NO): NO